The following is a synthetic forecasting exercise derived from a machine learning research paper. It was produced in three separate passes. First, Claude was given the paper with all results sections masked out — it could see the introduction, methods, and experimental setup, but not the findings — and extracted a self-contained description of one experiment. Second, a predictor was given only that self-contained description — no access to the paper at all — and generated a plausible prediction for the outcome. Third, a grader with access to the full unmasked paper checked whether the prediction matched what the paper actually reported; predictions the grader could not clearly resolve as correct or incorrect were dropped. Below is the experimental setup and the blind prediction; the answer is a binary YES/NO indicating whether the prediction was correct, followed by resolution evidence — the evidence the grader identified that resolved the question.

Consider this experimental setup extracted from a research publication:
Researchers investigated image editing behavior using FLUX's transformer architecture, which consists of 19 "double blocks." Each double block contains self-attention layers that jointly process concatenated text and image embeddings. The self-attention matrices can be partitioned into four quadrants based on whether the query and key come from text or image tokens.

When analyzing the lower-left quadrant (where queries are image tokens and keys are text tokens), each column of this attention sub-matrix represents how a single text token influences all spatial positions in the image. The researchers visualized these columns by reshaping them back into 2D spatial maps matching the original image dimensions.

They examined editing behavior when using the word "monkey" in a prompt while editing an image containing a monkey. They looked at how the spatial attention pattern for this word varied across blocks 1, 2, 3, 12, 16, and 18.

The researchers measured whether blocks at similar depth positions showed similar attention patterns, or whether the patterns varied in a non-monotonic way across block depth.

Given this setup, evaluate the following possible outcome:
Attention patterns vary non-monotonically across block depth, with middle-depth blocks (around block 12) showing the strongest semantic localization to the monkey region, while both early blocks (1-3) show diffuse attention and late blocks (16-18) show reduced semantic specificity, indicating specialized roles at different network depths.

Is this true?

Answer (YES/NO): NO